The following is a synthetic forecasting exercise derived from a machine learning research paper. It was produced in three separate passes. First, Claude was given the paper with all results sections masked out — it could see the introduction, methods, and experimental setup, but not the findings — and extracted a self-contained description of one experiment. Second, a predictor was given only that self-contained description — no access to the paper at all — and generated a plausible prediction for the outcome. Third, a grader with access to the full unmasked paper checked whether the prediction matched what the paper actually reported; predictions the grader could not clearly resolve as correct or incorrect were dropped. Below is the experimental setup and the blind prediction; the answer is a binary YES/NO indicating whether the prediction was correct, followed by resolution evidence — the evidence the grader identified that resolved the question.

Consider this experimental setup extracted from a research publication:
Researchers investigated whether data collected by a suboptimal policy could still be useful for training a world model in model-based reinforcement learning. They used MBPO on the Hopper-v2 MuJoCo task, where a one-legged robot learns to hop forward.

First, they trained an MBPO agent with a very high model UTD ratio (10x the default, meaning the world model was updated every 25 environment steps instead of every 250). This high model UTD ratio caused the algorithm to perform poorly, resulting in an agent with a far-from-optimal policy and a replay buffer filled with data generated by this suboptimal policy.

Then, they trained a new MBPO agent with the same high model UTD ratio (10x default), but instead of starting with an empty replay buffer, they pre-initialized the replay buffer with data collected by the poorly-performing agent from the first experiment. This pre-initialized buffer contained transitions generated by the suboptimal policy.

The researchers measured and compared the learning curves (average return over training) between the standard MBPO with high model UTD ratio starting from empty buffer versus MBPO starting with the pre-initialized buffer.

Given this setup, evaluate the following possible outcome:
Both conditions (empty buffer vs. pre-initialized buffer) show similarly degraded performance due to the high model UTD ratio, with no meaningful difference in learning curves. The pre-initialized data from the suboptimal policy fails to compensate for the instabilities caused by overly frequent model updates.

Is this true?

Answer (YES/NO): NO